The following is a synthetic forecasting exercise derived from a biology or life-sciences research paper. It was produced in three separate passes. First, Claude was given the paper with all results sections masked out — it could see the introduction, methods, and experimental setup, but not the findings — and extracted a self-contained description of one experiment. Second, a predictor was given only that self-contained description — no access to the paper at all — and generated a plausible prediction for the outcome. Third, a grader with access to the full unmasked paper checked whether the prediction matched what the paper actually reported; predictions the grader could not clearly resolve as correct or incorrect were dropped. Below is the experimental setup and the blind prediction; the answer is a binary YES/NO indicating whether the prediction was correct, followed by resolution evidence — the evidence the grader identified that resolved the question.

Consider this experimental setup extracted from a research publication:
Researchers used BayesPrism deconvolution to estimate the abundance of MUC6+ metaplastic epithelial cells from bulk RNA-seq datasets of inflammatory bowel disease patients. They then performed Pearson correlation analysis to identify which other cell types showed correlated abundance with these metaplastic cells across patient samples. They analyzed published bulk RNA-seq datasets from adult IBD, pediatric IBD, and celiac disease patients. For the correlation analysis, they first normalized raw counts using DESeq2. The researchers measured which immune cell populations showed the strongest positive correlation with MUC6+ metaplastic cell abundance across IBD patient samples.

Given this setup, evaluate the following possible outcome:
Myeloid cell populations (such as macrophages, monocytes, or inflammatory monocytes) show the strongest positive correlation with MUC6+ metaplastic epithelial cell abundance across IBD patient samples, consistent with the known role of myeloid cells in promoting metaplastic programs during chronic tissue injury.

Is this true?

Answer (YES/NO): NO